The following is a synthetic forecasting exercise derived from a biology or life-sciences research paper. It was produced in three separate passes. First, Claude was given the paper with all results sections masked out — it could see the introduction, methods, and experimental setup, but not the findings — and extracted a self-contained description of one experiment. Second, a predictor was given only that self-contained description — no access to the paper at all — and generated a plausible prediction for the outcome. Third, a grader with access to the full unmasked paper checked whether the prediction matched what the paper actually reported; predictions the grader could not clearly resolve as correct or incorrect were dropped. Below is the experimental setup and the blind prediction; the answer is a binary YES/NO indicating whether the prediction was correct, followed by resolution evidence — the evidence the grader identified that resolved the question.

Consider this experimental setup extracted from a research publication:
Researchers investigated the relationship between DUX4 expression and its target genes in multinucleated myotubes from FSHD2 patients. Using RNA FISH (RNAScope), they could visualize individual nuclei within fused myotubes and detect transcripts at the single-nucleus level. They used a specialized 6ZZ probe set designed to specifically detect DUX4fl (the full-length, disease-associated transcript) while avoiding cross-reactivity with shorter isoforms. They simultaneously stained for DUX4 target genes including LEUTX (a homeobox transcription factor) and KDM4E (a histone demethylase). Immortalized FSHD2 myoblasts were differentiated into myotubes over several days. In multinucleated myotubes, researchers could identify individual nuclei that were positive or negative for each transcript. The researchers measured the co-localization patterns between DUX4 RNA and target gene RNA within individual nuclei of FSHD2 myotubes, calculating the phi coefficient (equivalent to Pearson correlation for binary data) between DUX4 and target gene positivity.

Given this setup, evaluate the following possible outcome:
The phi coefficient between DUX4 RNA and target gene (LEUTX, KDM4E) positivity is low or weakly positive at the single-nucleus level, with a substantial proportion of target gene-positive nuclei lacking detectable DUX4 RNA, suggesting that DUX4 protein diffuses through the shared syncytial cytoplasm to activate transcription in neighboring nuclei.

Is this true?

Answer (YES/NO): NO